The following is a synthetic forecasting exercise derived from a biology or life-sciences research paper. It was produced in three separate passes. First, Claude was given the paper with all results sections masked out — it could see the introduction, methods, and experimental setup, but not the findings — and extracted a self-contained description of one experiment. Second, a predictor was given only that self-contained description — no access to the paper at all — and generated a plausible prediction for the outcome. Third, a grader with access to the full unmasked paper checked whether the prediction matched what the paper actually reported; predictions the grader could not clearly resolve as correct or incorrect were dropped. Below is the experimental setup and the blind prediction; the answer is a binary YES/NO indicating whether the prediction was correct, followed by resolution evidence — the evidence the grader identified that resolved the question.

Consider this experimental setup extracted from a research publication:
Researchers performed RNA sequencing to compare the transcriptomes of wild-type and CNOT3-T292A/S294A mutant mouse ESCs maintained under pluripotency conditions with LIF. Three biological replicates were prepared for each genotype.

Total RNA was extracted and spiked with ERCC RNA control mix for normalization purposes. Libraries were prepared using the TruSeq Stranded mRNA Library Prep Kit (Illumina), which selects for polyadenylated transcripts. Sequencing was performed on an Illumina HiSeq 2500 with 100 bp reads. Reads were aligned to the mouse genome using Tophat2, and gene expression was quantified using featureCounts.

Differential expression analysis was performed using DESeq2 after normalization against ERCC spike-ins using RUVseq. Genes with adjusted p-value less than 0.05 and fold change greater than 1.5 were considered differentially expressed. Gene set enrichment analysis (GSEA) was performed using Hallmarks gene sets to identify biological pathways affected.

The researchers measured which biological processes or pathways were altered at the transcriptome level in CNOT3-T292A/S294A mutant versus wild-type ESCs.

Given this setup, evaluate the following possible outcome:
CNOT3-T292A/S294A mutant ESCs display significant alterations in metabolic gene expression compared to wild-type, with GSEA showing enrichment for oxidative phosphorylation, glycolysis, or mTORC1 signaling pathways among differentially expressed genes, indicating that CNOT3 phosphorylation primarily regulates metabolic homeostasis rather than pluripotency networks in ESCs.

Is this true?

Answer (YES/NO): NO